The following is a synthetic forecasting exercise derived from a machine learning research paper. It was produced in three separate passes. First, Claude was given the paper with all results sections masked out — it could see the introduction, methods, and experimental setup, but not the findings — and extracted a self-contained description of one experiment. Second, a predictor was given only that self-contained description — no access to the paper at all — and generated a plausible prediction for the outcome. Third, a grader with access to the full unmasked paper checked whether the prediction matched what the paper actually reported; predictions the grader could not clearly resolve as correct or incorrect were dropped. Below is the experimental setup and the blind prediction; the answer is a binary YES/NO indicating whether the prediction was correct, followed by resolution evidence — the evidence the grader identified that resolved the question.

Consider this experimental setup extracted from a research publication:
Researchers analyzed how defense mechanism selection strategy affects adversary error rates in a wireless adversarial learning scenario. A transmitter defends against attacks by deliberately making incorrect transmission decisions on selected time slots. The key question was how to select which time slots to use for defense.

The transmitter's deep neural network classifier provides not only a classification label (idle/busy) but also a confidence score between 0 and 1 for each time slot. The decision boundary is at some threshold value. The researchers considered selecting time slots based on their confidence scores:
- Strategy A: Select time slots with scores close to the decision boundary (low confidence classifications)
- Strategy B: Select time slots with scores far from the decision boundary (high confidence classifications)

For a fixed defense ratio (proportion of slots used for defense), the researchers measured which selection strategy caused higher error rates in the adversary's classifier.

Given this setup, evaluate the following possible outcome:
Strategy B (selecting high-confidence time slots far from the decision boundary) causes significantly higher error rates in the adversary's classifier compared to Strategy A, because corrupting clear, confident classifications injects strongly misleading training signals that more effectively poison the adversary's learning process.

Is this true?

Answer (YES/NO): YES